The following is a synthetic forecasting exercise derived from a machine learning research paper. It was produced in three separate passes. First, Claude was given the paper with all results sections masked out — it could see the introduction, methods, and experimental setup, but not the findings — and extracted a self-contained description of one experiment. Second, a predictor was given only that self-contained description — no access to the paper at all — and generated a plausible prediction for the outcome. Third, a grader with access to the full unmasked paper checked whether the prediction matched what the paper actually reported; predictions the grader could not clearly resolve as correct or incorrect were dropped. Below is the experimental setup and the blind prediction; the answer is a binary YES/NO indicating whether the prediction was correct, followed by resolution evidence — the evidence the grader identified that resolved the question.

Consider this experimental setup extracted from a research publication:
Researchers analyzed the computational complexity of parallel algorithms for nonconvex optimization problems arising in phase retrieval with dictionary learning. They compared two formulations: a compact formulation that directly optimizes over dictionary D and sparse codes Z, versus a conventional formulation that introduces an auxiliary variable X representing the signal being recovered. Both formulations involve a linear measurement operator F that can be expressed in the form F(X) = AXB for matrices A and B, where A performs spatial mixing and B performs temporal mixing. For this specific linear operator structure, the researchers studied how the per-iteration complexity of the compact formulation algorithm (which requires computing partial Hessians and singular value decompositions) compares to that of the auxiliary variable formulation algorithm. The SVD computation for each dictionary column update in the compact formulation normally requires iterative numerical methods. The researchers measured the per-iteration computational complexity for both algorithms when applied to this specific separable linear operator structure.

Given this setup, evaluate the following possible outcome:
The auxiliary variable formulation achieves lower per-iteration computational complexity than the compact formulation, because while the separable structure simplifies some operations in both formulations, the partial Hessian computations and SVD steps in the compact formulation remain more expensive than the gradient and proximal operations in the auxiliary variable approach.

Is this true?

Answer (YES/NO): NO